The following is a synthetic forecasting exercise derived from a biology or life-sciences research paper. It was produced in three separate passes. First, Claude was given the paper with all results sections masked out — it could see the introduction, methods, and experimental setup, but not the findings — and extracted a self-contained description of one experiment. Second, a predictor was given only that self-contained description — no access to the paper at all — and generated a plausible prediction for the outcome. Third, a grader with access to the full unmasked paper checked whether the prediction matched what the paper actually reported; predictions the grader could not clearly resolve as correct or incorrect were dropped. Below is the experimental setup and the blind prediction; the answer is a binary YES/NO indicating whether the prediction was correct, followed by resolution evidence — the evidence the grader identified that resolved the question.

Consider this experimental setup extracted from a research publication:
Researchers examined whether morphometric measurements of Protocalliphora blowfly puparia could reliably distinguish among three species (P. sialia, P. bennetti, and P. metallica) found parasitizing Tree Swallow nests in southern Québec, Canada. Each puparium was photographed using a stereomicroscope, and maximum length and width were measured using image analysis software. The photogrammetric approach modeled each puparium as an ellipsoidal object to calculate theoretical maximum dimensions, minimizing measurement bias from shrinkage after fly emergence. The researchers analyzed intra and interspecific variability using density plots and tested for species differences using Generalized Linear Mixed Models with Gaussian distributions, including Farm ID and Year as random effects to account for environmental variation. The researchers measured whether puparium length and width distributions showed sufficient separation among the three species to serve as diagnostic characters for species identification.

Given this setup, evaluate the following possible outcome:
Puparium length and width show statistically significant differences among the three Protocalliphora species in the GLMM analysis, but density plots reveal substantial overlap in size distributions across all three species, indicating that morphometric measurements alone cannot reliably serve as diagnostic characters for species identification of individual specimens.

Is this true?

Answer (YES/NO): YES